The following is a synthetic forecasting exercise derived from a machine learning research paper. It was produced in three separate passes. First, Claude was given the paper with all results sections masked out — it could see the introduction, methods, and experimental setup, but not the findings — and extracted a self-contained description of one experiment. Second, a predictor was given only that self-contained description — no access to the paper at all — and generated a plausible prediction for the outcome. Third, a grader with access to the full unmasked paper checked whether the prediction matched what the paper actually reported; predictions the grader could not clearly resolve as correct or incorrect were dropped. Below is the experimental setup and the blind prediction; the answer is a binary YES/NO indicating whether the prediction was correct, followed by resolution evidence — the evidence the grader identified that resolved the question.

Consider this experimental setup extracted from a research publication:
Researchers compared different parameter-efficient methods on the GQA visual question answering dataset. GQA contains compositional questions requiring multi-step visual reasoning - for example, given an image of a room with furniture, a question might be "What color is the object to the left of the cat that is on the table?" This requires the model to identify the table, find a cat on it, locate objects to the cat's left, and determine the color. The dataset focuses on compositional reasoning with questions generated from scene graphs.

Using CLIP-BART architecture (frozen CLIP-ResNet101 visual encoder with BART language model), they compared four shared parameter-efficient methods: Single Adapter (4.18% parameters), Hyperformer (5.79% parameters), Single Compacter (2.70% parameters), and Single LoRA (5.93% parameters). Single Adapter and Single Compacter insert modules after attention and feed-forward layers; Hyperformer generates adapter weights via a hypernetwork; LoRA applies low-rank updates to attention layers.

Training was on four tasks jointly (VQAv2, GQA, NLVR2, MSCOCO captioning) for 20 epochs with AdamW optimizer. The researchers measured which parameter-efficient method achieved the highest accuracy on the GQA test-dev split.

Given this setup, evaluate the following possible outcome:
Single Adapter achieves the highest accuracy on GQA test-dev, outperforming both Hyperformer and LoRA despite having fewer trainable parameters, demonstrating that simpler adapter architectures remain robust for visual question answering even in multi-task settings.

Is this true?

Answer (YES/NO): YES